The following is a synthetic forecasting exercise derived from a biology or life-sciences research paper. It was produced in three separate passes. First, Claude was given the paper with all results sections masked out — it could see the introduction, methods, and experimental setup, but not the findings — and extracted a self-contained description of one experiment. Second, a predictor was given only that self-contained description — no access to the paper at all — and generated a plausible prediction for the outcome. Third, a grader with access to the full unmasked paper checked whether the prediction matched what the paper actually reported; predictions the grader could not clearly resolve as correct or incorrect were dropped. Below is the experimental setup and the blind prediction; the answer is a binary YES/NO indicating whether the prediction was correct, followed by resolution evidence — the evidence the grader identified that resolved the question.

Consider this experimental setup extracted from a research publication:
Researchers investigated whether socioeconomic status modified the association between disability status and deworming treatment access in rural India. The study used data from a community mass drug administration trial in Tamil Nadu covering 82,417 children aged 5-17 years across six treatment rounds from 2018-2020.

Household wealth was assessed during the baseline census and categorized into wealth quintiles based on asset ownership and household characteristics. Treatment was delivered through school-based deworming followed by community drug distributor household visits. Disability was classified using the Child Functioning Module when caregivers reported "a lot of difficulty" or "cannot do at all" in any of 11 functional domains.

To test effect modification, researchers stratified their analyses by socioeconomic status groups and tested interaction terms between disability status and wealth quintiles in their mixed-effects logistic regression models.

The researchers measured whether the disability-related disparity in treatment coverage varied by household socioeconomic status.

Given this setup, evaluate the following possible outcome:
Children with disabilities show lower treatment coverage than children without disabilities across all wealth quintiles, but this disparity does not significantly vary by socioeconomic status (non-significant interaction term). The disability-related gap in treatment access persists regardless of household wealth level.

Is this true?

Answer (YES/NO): YES